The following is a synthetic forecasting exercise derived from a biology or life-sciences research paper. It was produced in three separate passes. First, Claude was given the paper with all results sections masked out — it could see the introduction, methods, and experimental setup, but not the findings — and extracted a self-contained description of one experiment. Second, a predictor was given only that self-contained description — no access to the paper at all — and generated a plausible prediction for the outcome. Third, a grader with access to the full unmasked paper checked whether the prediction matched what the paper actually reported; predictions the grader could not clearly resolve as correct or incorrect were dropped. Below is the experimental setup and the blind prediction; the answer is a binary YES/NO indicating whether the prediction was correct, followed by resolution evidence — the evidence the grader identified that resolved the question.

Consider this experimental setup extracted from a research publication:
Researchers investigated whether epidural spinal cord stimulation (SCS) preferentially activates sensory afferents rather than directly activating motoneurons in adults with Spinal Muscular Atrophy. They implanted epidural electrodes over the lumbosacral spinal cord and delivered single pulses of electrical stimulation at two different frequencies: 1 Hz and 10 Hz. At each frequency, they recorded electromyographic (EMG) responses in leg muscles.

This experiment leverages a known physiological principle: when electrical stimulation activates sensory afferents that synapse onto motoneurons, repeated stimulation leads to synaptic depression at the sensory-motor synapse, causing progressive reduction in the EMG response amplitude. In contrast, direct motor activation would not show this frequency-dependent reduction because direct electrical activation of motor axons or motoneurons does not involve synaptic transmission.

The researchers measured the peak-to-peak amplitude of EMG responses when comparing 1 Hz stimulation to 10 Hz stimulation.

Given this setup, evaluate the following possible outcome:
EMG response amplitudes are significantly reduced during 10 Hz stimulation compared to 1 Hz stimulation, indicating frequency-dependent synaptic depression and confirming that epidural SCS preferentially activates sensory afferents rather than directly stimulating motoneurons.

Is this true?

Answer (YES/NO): YES